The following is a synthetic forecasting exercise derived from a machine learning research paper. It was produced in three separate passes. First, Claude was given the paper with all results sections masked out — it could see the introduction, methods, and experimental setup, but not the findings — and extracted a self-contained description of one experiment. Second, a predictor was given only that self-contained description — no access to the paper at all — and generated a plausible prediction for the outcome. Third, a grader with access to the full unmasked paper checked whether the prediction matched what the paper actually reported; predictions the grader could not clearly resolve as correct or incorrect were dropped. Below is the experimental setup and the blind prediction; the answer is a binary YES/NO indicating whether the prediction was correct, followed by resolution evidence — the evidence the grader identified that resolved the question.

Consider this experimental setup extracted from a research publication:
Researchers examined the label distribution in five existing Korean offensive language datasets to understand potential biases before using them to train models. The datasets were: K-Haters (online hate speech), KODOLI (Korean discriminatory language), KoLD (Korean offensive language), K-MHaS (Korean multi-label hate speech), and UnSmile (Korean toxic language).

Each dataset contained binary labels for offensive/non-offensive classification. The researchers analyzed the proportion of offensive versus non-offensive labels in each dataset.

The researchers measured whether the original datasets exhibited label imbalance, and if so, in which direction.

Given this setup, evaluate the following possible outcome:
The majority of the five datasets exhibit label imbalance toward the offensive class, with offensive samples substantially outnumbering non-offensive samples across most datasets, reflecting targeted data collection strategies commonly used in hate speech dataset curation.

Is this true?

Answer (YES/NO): NO